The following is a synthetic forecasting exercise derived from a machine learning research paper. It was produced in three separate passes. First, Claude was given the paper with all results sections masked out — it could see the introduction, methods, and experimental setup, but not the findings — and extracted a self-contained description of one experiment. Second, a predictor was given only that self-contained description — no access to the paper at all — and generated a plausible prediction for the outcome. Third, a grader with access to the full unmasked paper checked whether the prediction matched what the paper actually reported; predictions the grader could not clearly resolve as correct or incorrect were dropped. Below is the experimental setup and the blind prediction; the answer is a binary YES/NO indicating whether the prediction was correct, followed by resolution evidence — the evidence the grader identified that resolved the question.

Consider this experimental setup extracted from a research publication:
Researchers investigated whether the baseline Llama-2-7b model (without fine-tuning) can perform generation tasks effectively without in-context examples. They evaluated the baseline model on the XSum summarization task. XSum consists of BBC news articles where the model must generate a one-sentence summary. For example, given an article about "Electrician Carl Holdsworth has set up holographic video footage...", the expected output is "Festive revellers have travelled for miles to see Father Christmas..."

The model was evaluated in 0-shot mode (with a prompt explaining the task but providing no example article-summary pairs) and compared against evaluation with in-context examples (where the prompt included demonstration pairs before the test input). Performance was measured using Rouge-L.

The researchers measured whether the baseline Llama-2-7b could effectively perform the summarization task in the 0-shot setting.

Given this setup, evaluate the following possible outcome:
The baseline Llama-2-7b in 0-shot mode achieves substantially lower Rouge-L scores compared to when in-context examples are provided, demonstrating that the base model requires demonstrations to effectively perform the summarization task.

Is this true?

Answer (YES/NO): YES